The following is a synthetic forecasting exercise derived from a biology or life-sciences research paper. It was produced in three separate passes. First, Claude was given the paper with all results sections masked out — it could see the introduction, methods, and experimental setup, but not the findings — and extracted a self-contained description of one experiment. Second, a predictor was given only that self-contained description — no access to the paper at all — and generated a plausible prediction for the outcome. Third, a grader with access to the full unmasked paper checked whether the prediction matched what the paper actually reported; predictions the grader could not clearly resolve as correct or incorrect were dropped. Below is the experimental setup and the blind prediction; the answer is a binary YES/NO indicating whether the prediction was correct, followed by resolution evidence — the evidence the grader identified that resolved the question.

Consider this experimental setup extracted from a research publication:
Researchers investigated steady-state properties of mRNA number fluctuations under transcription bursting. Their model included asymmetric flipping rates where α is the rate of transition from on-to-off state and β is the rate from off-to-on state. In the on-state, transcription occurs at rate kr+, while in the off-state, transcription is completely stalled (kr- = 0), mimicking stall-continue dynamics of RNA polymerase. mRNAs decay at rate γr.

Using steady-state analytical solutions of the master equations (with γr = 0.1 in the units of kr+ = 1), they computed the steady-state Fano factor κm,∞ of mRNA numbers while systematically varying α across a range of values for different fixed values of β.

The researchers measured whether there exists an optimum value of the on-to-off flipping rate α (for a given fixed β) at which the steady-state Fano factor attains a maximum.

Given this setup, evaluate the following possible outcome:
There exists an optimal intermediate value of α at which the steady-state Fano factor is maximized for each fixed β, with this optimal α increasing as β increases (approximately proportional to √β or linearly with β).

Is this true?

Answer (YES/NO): YES